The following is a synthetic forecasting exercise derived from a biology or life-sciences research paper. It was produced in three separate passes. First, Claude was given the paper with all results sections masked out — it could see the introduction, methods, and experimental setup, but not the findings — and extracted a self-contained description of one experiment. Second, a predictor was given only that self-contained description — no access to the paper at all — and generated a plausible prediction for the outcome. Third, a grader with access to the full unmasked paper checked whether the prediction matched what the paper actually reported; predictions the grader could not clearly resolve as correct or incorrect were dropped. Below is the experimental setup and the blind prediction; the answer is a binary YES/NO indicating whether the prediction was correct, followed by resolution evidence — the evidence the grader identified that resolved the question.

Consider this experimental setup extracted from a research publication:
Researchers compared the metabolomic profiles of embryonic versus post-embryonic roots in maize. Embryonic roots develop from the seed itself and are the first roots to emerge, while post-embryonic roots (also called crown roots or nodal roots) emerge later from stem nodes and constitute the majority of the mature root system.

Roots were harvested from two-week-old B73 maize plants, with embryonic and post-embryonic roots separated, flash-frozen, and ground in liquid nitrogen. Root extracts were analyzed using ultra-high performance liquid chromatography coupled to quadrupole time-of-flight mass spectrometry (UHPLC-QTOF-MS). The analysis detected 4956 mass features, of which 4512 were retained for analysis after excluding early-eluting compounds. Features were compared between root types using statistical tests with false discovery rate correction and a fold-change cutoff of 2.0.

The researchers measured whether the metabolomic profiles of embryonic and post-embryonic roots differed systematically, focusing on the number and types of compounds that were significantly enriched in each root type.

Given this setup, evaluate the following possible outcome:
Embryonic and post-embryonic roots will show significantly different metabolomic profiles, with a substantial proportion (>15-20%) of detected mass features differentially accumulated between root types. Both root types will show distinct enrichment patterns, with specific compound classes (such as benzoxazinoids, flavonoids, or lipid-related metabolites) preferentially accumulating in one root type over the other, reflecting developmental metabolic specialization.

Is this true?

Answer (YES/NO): NO